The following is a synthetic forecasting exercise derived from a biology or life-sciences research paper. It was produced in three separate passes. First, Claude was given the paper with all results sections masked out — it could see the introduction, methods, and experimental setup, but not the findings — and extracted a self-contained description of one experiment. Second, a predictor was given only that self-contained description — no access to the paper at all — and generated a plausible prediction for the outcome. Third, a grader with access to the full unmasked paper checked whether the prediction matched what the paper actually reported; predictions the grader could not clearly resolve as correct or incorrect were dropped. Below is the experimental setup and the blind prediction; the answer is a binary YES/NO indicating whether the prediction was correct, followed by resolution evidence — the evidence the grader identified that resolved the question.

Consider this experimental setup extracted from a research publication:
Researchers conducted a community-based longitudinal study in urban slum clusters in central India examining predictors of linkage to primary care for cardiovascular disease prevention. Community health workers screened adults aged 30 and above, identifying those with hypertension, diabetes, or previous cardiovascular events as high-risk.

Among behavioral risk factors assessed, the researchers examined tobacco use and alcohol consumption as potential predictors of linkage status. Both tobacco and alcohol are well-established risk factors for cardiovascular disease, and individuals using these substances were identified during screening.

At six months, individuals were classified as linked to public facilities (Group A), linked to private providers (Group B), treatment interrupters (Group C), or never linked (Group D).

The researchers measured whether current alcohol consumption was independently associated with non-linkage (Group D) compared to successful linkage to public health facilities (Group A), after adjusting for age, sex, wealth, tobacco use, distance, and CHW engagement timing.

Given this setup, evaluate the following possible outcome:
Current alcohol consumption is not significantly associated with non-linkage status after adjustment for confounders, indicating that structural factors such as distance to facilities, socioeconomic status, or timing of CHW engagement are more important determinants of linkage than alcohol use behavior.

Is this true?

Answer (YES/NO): NO